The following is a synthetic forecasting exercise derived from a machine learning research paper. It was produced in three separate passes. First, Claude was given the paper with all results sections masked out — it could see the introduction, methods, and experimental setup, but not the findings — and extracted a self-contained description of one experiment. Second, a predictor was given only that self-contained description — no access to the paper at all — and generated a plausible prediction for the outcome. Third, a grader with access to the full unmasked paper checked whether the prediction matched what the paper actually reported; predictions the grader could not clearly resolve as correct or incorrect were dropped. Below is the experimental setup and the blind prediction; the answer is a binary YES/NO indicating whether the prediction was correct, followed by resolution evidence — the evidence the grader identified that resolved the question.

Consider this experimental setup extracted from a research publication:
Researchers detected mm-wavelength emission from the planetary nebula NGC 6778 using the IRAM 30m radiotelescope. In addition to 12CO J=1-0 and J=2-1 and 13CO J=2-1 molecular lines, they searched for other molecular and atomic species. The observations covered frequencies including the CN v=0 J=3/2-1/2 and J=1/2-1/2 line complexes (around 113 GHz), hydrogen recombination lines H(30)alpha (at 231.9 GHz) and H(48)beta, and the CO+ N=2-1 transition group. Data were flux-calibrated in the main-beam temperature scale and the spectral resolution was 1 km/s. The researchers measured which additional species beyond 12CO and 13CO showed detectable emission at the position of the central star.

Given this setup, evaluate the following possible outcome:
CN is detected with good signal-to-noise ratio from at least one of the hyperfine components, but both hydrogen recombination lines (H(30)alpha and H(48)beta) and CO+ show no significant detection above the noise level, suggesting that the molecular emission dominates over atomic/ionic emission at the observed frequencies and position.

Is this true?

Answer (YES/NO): NO